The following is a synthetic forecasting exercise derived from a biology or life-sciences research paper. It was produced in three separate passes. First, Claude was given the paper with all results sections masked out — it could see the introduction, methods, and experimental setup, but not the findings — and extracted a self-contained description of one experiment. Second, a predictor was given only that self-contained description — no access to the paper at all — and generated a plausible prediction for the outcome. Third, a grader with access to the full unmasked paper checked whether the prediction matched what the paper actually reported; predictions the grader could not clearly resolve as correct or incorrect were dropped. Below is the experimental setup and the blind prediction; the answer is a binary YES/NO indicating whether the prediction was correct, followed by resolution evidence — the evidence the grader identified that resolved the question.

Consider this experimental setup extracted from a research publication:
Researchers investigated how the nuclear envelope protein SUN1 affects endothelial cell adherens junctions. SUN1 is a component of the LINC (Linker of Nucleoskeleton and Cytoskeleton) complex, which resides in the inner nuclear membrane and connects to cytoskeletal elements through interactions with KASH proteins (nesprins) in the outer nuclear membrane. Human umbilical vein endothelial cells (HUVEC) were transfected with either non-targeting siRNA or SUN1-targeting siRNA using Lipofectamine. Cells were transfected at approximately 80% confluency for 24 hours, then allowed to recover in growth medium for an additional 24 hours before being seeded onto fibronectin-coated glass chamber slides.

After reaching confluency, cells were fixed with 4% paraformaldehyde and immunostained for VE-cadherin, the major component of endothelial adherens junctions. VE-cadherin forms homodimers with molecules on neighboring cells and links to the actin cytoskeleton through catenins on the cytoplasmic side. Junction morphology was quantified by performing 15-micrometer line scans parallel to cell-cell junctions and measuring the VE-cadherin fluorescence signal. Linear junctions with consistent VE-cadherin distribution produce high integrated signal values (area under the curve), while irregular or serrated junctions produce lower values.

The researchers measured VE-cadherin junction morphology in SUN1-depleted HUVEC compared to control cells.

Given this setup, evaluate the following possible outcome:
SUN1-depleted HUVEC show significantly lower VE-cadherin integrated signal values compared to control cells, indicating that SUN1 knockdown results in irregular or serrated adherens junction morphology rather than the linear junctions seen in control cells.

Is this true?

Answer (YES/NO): YES